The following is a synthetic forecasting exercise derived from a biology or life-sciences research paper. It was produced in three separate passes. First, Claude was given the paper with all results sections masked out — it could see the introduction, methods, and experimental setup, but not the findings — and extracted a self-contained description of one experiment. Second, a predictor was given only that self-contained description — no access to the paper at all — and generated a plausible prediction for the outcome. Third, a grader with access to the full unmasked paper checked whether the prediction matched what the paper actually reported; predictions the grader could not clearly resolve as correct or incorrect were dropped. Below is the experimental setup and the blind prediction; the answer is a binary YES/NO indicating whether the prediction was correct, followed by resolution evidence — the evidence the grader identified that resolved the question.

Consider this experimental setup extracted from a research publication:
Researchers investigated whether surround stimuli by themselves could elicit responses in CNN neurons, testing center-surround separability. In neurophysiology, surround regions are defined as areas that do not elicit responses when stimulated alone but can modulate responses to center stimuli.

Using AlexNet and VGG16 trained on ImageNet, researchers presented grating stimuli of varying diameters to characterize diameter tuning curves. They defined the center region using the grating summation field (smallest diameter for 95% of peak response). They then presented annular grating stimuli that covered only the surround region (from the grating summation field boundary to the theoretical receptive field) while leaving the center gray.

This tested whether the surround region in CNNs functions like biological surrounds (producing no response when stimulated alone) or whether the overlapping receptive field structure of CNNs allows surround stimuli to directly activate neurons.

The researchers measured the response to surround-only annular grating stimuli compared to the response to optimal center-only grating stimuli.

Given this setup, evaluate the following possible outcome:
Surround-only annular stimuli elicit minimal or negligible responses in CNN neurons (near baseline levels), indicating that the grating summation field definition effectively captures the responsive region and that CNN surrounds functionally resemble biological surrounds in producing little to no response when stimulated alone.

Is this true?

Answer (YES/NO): NO